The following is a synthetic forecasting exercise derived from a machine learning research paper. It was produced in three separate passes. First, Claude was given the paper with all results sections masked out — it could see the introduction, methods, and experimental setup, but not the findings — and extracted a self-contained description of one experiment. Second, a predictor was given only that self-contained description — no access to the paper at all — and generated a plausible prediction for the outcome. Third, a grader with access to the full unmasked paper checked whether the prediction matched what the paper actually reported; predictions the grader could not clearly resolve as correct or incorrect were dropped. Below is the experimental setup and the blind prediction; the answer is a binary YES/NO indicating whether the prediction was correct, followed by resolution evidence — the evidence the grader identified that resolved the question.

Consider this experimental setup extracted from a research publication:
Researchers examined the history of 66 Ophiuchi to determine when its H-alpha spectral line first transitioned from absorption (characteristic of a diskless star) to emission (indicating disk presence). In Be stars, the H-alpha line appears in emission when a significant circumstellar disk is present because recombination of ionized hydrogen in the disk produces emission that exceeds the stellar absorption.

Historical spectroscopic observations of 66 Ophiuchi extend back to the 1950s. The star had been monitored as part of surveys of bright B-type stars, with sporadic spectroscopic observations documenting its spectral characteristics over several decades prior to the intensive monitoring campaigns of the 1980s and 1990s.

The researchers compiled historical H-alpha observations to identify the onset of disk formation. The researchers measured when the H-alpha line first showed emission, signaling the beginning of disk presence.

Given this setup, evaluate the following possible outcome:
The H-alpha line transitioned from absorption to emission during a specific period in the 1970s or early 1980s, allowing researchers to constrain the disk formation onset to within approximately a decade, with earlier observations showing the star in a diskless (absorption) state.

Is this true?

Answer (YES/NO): NO